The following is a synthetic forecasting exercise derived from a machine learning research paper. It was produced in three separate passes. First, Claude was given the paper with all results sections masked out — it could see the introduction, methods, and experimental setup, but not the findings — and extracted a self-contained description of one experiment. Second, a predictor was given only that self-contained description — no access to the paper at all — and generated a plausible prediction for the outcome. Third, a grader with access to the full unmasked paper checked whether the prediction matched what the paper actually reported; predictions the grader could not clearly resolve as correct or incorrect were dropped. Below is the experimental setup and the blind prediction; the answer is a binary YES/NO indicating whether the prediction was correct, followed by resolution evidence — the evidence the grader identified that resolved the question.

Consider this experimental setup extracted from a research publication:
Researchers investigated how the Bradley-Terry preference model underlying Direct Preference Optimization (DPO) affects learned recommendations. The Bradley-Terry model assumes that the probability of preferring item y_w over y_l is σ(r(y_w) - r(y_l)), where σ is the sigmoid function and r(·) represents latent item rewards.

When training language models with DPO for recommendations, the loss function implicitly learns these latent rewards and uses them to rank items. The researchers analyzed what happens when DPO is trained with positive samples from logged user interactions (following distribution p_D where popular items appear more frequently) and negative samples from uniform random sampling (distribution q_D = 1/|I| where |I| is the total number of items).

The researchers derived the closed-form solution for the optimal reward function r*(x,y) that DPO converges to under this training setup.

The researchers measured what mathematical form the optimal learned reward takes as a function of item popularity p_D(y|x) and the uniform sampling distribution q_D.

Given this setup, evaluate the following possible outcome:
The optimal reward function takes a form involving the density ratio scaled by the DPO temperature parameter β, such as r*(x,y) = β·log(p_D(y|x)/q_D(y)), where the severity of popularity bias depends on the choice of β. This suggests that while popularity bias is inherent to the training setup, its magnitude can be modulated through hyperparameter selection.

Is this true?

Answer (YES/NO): NO